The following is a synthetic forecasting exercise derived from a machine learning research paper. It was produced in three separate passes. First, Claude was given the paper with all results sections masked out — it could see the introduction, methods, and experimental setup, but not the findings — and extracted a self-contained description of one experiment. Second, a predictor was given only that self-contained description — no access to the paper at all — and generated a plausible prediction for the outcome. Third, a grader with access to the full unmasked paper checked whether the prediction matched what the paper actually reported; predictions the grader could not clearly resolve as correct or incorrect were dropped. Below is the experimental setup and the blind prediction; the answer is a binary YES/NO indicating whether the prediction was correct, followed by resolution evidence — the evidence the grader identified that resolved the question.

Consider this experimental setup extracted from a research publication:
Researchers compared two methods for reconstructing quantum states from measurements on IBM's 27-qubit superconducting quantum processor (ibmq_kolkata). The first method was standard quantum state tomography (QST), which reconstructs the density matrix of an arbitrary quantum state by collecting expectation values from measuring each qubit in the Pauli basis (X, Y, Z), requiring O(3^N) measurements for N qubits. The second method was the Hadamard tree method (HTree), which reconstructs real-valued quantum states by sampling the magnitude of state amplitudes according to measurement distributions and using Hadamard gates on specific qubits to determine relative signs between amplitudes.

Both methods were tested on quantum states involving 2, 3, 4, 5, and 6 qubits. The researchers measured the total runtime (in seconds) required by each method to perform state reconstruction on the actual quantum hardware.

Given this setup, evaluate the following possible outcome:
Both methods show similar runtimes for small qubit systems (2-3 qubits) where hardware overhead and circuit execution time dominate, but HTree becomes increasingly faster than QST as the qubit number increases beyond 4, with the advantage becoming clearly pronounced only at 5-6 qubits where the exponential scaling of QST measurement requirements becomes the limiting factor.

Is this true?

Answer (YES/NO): NO